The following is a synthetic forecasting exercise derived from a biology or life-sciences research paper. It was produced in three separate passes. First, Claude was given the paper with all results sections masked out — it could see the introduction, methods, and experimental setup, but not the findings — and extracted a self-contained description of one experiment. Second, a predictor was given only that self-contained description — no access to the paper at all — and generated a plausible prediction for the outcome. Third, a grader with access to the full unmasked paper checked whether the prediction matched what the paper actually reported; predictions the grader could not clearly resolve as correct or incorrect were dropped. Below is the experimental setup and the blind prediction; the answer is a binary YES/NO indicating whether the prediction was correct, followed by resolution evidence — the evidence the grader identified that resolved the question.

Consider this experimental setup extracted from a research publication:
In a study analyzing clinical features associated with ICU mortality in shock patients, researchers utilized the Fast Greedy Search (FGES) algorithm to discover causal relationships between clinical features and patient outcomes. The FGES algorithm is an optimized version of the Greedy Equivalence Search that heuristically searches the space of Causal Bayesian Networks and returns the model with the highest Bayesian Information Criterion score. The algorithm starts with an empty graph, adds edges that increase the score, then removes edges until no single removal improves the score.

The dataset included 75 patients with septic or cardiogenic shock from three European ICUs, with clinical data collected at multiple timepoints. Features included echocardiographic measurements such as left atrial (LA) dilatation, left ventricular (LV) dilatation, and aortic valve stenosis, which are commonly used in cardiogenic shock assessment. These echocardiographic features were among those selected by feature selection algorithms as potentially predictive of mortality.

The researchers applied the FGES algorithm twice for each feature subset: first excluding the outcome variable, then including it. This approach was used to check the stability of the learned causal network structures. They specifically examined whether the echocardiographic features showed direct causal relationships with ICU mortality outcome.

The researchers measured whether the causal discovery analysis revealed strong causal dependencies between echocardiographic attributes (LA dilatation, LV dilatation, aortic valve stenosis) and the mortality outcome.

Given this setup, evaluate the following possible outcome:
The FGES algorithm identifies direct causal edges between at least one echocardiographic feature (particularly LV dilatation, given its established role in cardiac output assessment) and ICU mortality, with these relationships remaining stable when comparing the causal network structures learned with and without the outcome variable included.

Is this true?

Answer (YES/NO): NO